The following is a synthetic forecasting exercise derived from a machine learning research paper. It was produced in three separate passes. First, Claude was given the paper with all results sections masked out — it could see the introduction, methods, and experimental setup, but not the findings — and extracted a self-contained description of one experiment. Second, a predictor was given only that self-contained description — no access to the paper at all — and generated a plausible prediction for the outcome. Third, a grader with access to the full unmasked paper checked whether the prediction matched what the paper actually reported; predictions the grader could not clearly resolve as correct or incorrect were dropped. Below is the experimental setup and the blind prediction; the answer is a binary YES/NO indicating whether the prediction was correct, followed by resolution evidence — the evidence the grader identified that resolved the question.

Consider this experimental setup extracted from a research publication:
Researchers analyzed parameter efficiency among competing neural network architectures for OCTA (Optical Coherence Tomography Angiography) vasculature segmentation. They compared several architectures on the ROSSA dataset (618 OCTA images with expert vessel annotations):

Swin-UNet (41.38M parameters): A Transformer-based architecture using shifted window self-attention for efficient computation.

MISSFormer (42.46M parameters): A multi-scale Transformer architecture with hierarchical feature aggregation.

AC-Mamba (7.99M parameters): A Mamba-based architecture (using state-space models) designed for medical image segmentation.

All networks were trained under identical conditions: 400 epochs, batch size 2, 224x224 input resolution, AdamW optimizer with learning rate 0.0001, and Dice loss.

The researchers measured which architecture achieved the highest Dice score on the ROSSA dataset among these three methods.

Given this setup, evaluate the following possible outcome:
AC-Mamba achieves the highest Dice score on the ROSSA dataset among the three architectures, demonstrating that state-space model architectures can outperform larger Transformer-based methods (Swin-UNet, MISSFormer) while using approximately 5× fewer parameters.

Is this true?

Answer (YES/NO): YES